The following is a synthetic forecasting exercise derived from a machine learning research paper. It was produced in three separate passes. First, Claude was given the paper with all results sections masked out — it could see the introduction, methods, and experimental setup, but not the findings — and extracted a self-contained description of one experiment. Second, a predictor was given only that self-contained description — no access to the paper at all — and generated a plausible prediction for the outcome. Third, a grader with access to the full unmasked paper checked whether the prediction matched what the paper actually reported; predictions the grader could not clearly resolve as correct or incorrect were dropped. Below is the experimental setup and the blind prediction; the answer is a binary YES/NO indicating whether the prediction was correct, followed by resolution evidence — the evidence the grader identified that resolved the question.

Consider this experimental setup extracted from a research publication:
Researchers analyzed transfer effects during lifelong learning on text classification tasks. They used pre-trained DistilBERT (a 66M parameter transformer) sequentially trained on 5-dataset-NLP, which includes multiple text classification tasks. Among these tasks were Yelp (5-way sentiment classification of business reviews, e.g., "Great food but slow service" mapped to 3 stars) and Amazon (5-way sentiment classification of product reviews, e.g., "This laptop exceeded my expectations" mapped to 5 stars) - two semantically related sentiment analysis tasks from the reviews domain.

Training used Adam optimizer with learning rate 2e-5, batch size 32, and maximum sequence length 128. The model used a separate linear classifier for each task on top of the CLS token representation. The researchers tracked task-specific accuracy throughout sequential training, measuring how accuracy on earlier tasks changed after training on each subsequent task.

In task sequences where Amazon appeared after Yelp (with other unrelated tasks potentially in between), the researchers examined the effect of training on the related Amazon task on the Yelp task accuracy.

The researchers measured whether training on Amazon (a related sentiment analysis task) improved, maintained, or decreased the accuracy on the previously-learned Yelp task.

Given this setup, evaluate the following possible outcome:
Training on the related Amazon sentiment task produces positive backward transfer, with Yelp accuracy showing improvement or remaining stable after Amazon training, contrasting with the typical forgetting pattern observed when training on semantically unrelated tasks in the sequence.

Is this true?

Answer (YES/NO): YES